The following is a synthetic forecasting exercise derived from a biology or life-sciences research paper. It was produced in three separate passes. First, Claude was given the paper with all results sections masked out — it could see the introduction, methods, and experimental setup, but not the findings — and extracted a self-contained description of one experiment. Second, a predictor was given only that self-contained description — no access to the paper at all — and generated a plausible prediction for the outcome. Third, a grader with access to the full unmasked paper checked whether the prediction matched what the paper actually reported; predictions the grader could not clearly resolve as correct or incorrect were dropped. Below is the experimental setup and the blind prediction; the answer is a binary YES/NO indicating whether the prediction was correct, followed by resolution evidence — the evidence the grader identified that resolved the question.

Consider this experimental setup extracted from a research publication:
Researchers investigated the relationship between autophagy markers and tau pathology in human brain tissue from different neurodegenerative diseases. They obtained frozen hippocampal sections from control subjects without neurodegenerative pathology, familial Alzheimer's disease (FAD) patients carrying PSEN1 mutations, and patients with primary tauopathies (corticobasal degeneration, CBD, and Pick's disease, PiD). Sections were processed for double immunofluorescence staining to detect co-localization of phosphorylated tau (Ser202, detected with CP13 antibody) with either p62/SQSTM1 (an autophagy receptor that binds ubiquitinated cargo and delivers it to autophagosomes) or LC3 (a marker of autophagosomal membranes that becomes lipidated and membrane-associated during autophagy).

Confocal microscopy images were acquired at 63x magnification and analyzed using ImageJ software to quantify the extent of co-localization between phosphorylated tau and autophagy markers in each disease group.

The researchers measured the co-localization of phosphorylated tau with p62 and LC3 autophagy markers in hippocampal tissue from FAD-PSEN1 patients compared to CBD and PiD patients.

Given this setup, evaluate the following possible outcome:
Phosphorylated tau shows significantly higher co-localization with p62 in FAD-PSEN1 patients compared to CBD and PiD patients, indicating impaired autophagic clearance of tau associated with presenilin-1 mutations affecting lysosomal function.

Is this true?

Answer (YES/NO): NO